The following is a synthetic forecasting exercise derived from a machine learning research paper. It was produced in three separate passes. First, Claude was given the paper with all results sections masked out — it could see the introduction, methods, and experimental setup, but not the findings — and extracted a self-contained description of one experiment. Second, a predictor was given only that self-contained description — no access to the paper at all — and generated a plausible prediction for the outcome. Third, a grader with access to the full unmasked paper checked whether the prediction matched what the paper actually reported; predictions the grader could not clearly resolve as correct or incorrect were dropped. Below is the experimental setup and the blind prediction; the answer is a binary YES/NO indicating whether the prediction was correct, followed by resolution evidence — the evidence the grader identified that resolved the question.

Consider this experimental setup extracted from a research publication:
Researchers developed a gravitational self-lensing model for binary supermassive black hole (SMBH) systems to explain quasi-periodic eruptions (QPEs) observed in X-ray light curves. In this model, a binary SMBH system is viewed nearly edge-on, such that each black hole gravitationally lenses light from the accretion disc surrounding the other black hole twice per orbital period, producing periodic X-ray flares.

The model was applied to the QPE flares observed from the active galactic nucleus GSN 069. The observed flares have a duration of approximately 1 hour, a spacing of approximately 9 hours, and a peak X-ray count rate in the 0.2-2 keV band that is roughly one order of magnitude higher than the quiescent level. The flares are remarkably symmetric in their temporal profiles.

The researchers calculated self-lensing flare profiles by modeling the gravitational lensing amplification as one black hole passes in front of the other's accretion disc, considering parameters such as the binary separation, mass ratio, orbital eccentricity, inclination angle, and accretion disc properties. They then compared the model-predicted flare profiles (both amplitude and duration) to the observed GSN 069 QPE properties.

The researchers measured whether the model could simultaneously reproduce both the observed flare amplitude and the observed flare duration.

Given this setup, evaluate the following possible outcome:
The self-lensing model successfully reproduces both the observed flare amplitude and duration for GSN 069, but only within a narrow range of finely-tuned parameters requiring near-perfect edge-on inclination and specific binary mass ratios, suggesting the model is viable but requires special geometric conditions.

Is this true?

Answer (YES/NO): NO